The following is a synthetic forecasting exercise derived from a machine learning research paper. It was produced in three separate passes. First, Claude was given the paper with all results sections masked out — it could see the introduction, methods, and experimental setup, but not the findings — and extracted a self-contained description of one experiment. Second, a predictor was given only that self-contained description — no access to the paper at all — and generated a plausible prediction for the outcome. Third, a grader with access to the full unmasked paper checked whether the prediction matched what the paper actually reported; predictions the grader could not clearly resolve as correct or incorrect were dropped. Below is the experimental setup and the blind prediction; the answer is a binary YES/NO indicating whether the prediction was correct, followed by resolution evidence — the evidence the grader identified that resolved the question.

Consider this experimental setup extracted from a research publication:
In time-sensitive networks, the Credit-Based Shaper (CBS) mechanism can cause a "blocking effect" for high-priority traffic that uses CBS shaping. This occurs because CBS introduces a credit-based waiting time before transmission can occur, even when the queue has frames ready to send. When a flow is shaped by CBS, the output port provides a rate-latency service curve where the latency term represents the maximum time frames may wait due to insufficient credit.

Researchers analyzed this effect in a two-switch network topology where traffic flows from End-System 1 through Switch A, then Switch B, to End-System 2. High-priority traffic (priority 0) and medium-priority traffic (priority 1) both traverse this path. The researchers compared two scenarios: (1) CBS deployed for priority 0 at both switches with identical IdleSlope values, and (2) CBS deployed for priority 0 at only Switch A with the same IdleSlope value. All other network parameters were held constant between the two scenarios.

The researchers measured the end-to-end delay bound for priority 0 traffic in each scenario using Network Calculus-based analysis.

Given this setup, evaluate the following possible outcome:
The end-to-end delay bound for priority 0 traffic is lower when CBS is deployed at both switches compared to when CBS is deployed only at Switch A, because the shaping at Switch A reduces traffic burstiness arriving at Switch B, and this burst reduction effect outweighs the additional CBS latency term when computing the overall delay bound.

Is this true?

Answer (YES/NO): NO